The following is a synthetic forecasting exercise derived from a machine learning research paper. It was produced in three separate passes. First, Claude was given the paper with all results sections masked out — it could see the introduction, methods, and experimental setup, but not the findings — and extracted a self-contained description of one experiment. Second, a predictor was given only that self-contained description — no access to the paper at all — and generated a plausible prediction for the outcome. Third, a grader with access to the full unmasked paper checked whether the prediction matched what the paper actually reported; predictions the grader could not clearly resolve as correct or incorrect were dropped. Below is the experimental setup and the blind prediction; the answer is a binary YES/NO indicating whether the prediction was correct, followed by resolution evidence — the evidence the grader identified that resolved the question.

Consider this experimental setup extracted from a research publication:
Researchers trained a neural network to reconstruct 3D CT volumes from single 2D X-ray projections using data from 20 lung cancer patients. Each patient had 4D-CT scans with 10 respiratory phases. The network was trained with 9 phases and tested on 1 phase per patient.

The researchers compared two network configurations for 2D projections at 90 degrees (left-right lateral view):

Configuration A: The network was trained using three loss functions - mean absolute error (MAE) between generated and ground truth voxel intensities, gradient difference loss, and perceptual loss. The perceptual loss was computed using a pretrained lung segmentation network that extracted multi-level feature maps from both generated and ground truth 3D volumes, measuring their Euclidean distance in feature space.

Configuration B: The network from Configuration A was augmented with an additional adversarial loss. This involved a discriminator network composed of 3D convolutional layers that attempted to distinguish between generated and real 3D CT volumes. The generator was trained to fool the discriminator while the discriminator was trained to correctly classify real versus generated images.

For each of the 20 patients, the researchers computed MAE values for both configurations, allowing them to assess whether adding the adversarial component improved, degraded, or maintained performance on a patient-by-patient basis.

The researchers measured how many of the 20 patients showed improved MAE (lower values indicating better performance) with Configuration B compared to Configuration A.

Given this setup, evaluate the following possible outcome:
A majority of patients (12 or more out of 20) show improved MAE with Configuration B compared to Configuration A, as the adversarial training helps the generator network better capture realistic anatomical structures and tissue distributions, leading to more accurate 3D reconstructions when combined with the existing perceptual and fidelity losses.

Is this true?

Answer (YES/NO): YES